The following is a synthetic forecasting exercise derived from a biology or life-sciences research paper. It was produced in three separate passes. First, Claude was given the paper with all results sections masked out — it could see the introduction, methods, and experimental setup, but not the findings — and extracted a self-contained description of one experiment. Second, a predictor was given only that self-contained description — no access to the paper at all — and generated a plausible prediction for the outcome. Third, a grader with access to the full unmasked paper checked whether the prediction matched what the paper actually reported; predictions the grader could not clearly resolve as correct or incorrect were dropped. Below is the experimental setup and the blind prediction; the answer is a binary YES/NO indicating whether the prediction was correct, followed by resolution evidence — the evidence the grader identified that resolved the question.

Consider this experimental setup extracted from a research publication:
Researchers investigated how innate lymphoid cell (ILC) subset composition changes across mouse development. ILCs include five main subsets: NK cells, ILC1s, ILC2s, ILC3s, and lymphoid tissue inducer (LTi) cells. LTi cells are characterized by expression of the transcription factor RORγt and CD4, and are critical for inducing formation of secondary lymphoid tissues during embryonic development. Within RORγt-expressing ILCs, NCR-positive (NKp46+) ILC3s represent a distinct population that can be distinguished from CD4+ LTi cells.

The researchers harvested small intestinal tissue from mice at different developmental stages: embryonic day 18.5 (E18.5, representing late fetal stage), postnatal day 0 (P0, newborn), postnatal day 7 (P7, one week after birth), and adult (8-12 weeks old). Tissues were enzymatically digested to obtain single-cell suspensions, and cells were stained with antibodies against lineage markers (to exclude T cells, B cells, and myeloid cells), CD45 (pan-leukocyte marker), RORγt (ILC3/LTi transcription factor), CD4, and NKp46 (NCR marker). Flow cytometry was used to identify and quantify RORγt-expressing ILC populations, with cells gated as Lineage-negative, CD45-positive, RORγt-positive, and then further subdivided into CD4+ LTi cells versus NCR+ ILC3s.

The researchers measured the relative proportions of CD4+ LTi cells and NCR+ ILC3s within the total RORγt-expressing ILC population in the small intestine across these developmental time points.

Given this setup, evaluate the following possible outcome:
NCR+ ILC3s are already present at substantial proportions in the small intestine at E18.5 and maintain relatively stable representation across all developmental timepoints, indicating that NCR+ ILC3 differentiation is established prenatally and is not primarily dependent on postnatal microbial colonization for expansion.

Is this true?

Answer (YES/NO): NO